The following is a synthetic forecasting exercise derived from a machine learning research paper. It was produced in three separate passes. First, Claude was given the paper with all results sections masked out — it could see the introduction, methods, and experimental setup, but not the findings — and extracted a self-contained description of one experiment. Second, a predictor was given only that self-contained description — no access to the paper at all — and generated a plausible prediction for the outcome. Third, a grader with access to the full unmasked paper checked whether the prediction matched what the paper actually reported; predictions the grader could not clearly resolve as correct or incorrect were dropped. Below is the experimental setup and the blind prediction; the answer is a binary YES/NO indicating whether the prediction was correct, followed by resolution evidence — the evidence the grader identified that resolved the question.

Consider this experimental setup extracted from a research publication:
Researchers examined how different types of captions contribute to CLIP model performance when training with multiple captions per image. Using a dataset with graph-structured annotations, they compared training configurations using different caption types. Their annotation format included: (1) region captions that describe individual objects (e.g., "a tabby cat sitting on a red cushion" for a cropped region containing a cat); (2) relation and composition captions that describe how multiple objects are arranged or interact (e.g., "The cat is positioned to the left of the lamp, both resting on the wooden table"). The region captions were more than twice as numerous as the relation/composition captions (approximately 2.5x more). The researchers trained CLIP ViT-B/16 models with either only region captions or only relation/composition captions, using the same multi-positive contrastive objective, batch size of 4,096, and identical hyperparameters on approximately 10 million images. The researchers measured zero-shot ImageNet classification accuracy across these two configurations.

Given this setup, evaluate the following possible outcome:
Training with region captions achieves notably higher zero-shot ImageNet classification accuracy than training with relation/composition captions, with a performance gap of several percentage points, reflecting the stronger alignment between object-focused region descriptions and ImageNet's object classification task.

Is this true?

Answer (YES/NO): NO